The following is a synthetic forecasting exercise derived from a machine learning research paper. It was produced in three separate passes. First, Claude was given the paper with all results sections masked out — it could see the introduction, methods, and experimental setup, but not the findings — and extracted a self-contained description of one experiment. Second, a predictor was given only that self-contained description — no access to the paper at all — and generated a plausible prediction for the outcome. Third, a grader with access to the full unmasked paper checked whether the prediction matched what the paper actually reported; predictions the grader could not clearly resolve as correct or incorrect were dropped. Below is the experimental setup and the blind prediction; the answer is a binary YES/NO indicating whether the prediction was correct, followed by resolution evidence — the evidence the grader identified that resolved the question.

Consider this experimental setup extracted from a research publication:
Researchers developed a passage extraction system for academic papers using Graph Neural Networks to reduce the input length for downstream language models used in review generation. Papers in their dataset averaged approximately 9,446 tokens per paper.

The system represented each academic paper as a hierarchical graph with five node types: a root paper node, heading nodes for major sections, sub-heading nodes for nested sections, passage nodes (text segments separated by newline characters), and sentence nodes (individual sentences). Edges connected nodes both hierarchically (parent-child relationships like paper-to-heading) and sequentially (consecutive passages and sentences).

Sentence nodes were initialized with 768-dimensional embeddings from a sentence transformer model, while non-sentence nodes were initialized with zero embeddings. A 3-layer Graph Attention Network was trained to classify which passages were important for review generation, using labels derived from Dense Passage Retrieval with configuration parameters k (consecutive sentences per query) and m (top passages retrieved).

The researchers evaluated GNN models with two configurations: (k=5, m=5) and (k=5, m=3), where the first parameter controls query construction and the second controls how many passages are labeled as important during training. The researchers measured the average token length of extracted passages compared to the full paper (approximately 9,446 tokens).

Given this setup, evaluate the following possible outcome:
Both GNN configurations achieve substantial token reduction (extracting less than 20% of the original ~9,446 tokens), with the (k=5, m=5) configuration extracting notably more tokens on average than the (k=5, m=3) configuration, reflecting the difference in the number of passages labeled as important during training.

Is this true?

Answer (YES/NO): NO